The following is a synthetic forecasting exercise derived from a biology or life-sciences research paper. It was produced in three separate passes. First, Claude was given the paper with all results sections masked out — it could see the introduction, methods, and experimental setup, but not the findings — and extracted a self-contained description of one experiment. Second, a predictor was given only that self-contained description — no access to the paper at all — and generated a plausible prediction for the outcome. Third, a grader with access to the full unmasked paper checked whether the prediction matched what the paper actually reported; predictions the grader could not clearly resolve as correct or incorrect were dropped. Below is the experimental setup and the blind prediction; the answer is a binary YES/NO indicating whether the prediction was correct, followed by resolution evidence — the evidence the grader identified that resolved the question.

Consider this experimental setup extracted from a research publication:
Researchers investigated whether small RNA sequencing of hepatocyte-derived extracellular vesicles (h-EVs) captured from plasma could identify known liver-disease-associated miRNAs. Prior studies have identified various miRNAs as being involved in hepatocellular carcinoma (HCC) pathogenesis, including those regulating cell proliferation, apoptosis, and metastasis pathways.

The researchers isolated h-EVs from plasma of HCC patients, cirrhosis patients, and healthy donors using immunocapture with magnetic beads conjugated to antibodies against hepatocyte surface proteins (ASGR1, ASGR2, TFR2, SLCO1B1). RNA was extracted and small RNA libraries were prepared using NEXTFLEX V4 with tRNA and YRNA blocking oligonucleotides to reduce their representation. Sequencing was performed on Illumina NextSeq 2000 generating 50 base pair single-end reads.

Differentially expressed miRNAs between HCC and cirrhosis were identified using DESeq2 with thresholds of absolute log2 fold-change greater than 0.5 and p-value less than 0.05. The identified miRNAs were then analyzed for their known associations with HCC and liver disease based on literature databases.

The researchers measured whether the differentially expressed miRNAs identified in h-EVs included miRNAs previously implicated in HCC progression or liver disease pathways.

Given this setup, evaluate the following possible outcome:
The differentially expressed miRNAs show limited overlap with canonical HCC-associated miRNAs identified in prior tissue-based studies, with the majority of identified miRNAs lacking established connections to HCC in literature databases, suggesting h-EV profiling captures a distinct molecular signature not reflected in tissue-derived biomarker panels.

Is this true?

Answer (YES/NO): NO